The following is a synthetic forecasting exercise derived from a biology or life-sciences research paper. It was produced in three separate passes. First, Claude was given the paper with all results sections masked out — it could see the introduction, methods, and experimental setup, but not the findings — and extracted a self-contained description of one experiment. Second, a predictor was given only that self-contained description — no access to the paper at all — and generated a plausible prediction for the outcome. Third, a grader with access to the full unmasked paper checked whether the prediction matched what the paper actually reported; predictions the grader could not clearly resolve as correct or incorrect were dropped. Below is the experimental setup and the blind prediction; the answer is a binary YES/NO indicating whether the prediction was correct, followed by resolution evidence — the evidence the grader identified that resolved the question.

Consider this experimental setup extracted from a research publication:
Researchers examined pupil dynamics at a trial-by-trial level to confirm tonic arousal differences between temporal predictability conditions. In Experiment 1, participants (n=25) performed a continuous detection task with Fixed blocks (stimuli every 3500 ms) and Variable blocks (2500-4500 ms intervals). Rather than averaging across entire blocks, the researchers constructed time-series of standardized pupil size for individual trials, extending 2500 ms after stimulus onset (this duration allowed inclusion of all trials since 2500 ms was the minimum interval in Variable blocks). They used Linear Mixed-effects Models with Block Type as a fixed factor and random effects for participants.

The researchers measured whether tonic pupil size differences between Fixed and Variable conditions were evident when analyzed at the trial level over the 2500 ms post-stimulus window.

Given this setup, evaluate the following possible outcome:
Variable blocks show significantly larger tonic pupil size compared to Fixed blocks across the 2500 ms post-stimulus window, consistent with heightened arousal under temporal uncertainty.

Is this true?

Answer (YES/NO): YES